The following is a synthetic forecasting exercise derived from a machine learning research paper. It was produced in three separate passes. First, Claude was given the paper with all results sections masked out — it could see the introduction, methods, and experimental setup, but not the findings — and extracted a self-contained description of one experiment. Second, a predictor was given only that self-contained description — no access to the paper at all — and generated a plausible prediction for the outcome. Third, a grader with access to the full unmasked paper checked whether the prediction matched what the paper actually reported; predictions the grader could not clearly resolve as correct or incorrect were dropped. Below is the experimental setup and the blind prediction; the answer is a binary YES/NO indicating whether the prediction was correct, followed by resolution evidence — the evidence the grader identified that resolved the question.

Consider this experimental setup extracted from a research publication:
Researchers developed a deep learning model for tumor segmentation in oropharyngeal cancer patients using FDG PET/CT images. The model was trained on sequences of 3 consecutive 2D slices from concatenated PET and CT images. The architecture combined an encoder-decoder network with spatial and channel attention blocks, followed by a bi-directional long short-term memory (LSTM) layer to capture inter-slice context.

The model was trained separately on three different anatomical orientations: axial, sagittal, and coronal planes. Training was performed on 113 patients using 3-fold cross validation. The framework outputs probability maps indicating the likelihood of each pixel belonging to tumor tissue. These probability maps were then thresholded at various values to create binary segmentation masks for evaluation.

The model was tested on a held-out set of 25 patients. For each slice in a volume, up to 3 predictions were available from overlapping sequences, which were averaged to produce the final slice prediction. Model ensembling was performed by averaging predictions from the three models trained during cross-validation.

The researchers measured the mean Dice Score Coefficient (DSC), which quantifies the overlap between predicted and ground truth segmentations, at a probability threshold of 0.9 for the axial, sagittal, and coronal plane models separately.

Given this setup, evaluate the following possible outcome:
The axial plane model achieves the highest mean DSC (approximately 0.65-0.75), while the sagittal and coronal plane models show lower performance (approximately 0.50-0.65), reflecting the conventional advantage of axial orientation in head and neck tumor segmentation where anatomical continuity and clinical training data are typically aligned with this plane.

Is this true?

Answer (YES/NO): NO